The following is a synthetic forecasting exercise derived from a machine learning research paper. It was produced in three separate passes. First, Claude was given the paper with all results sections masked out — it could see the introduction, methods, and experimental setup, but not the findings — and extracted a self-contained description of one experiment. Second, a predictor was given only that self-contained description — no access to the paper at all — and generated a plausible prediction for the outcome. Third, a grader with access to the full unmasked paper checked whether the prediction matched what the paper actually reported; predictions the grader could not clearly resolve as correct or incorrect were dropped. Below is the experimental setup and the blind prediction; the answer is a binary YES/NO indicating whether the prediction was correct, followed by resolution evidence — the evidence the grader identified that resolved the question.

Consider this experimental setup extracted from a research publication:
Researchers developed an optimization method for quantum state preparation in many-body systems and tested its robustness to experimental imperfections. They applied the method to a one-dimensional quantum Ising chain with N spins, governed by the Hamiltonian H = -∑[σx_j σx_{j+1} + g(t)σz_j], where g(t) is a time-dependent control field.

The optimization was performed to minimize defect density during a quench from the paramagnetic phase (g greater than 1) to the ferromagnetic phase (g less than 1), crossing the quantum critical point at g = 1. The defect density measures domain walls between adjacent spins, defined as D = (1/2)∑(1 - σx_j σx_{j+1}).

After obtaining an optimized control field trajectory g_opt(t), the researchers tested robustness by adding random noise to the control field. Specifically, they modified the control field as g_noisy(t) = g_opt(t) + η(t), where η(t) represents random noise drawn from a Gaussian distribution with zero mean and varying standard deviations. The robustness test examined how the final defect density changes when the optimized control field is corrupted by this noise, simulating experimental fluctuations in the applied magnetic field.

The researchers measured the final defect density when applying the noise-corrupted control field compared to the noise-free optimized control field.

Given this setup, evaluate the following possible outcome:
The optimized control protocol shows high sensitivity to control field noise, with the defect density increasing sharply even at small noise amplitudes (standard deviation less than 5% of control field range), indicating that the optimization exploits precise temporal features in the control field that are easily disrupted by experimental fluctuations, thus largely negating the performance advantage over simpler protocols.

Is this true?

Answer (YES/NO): NO